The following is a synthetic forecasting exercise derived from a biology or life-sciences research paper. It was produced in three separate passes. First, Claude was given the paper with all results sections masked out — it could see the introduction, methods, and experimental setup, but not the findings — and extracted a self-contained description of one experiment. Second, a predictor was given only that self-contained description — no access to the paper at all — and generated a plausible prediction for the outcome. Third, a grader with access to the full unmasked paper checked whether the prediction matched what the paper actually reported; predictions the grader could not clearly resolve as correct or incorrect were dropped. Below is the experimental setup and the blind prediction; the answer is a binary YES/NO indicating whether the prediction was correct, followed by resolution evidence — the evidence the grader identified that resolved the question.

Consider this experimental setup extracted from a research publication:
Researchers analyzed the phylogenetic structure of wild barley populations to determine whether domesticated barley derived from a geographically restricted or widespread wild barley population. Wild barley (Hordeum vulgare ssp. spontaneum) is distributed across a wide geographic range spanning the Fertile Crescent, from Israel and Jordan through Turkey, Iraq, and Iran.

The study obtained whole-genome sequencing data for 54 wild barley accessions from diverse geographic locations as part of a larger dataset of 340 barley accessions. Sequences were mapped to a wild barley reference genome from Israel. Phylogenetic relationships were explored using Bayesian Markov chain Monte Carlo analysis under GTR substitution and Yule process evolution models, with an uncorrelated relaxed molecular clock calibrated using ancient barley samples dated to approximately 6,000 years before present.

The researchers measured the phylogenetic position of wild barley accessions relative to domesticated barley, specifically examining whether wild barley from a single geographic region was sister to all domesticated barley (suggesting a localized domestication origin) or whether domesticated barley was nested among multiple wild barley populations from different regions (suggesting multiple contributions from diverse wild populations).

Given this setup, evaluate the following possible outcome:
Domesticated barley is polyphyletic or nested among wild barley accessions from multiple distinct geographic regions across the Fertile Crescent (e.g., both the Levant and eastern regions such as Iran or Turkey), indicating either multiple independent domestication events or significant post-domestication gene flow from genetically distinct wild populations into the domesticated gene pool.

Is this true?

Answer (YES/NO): NO